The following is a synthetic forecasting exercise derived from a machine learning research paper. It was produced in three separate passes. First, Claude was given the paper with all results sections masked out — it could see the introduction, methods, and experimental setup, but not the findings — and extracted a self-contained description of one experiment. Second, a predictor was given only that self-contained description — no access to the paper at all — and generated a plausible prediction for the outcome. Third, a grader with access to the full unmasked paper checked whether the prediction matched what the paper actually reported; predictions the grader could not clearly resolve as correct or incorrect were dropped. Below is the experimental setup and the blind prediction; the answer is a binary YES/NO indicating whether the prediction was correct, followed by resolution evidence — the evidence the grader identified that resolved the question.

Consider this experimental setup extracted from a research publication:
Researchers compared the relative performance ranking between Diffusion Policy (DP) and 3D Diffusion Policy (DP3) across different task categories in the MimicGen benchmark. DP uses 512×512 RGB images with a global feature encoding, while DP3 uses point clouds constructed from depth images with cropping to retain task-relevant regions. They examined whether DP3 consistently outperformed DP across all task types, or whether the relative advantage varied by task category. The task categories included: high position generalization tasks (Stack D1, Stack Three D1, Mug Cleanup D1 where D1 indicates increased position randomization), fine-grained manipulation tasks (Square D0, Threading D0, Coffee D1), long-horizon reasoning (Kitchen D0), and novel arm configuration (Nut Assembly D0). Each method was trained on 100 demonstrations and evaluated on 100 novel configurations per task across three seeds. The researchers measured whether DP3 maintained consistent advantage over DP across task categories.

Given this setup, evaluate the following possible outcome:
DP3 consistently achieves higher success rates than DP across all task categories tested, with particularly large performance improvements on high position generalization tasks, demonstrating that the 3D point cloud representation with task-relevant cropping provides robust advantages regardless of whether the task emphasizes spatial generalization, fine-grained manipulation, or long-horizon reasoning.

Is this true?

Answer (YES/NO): NO